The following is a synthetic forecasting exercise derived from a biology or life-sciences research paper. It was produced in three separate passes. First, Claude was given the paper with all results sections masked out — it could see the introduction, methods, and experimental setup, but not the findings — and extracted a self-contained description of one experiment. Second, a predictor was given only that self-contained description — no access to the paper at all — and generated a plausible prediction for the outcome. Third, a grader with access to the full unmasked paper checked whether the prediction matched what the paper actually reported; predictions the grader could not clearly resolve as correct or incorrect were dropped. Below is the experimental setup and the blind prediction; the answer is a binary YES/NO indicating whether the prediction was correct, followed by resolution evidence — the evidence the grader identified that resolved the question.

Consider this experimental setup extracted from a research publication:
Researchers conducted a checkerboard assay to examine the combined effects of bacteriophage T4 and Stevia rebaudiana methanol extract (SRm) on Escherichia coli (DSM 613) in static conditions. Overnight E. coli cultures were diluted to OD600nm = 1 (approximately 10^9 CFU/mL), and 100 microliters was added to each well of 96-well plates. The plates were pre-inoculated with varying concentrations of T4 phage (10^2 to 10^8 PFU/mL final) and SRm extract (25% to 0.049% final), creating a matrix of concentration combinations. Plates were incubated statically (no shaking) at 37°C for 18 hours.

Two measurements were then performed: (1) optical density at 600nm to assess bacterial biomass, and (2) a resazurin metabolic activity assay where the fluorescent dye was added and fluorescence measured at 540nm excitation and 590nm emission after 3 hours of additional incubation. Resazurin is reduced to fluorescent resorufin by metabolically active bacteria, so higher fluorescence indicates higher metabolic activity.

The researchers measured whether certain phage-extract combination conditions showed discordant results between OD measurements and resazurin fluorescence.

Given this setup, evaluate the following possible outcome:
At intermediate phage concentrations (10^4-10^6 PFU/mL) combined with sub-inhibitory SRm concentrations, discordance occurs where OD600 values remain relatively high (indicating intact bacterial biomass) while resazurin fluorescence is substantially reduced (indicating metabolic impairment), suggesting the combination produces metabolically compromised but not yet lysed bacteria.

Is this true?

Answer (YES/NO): NO